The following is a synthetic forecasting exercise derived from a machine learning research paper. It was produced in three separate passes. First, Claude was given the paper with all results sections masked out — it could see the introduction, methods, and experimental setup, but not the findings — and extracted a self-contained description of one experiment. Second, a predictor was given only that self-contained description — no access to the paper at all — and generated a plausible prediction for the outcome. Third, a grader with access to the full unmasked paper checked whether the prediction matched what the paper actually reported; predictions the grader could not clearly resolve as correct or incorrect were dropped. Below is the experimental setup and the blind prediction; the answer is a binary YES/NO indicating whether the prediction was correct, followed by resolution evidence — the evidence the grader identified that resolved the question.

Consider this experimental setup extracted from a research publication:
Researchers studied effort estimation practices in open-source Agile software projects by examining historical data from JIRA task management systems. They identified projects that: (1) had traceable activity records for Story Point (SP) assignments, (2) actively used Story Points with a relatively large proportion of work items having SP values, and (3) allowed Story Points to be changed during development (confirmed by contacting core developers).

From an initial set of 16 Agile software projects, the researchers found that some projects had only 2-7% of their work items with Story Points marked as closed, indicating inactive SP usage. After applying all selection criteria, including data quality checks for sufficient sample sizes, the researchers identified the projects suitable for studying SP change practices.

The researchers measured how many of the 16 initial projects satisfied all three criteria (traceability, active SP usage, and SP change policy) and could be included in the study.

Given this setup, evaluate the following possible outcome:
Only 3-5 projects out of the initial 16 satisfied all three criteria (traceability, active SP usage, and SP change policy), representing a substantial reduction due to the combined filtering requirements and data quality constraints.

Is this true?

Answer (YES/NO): NO